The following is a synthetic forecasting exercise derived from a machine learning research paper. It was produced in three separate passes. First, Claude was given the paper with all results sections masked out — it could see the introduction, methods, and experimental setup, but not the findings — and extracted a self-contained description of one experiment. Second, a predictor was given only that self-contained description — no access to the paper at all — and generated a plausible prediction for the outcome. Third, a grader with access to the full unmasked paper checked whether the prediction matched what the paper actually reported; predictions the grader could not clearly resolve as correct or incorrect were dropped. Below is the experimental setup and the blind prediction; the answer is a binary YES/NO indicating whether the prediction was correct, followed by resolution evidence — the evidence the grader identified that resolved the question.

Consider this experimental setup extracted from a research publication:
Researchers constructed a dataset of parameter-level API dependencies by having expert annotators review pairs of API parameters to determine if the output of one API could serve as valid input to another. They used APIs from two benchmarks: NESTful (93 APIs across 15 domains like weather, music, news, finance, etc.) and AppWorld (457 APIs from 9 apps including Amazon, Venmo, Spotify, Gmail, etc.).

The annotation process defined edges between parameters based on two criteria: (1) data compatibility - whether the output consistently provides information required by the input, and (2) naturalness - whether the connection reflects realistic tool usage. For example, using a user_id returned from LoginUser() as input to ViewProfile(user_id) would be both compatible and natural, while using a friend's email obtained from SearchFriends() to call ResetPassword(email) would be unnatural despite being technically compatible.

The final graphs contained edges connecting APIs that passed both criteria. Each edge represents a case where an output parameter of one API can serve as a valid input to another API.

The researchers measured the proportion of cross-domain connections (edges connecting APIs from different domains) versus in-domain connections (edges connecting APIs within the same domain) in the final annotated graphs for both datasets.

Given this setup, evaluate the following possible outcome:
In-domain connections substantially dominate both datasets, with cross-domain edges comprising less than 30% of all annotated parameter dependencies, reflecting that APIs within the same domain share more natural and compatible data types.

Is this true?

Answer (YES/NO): NO